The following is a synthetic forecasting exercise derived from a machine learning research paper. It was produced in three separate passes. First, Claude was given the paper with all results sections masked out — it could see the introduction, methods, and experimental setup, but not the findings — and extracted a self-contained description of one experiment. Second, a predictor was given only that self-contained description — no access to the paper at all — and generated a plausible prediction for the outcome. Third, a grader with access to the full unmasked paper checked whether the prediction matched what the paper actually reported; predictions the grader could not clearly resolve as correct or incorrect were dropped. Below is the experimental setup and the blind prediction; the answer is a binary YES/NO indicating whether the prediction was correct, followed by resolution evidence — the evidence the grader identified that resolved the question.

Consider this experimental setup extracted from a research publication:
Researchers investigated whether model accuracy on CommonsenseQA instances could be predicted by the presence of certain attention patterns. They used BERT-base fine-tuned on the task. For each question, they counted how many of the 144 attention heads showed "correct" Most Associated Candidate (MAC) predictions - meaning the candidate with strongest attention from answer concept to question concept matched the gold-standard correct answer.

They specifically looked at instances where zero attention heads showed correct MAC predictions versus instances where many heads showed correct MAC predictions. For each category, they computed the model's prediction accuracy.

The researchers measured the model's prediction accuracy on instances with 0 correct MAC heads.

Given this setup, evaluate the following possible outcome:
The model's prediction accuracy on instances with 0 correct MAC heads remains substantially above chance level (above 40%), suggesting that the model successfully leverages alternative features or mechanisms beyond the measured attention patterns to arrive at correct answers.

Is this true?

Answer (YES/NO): NO